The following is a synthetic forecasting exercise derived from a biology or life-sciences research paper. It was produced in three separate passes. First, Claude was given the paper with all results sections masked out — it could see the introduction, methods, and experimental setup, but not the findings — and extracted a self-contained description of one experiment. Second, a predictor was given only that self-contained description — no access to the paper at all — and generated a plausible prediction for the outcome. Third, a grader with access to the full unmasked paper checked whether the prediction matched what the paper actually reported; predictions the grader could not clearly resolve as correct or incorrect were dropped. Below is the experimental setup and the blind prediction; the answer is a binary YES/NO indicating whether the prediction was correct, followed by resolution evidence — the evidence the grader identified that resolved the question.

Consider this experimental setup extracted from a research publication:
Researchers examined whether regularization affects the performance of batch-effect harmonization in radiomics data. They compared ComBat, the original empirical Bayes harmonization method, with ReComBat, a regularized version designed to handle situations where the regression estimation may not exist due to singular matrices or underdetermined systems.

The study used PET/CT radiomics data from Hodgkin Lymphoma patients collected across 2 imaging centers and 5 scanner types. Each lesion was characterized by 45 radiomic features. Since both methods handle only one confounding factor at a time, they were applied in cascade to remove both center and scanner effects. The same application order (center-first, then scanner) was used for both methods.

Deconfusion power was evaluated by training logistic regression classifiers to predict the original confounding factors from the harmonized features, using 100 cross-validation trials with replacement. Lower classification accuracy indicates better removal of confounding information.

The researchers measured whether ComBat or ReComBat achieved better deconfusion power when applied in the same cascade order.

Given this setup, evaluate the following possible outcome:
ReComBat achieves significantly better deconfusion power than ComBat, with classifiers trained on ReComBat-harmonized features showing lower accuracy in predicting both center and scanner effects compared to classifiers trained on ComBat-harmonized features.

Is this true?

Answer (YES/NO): NO